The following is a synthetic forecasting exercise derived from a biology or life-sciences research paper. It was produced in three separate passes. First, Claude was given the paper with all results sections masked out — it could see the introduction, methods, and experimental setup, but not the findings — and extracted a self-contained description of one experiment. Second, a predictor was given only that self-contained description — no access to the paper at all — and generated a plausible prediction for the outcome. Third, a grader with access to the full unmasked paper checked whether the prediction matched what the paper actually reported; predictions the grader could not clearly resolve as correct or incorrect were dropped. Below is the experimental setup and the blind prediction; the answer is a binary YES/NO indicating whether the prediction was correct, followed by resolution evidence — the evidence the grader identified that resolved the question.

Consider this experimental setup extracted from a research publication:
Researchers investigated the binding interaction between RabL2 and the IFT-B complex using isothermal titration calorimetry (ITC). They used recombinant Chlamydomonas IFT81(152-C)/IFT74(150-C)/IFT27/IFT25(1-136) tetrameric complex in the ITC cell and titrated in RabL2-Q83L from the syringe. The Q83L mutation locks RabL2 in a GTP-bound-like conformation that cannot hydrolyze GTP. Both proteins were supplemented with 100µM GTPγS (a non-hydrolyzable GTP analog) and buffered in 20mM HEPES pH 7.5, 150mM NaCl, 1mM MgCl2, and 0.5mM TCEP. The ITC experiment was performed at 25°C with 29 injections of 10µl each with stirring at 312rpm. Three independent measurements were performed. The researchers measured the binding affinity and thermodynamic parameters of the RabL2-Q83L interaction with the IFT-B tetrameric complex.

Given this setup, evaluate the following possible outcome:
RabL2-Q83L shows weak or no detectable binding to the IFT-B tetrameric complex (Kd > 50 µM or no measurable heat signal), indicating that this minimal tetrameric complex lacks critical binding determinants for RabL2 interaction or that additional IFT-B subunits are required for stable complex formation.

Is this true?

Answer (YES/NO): NO